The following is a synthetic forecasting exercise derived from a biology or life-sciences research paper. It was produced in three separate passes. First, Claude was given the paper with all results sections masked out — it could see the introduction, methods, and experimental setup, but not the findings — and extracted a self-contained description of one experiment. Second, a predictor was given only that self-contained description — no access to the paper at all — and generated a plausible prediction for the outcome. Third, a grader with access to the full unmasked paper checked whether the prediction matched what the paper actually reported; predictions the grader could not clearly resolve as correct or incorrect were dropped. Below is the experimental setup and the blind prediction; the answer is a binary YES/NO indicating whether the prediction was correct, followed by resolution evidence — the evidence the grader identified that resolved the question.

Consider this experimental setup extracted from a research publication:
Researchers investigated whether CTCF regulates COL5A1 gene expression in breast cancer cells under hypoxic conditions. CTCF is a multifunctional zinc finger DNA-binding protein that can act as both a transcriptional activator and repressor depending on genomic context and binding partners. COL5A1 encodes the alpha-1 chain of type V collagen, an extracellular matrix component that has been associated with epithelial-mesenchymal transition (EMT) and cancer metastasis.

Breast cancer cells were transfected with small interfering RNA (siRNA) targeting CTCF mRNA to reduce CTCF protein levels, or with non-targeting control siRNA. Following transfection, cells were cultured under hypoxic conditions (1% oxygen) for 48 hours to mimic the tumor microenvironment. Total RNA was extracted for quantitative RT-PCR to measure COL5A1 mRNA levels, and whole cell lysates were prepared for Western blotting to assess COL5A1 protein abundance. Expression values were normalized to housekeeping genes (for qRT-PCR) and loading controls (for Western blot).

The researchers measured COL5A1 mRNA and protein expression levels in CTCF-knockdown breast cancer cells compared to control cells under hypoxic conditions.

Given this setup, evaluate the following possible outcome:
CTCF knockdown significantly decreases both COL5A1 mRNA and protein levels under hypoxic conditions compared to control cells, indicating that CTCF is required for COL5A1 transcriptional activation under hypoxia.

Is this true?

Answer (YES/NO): YES